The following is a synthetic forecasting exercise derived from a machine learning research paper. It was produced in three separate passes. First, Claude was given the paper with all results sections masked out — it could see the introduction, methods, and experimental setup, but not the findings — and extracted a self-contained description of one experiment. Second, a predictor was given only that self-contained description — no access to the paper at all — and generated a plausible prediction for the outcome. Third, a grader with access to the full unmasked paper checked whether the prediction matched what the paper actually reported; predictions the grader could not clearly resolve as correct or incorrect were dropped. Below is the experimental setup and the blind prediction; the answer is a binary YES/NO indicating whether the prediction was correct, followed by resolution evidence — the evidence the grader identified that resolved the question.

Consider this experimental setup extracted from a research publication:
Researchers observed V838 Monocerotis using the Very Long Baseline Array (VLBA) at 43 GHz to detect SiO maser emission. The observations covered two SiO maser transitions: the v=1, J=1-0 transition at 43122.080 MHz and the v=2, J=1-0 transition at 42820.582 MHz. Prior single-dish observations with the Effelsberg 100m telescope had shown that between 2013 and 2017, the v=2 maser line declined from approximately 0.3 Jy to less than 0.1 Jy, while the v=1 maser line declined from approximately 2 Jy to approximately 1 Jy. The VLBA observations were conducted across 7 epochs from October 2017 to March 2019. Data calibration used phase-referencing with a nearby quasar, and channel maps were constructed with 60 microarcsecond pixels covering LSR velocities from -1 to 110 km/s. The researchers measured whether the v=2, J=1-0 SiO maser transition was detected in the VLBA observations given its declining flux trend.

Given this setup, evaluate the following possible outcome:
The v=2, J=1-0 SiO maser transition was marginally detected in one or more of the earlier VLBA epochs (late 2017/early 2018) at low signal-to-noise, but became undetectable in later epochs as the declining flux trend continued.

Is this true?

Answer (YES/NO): YES